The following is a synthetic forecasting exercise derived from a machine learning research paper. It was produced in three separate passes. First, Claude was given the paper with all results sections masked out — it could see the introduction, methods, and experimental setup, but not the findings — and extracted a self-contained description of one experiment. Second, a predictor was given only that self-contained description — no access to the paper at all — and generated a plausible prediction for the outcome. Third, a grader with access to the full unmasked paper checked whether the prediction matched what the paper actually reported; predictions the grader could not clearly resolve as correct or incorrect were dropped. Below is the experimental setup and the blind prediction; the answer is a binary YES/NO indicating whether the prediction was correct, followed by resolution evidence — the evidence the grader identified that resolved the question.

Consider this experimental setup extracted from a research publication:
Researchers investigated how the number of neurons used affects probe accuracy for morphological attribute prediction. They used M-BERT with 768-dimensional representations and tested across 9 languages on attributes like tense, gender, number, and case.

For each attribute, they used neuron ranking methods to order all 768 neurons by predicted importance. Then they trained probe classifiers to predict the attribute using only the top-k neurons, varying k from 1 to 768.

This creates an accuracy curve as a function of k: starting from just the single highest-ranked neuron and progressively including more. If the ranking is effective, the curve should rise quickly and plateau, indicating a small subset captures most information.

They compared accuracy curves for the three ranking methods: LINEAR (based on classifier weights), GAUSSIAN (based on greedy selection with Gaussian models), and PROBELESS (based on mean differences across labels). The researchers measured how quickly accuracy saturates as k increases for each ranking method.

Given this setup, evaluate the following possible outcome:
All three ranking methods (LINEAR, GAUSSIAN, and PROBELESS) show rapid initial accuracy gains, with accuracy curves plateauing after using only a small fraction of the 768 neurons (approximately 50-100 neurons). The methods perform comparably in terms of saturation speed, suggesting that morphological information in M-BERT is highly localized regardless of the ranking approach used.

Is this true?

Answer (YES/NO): NO